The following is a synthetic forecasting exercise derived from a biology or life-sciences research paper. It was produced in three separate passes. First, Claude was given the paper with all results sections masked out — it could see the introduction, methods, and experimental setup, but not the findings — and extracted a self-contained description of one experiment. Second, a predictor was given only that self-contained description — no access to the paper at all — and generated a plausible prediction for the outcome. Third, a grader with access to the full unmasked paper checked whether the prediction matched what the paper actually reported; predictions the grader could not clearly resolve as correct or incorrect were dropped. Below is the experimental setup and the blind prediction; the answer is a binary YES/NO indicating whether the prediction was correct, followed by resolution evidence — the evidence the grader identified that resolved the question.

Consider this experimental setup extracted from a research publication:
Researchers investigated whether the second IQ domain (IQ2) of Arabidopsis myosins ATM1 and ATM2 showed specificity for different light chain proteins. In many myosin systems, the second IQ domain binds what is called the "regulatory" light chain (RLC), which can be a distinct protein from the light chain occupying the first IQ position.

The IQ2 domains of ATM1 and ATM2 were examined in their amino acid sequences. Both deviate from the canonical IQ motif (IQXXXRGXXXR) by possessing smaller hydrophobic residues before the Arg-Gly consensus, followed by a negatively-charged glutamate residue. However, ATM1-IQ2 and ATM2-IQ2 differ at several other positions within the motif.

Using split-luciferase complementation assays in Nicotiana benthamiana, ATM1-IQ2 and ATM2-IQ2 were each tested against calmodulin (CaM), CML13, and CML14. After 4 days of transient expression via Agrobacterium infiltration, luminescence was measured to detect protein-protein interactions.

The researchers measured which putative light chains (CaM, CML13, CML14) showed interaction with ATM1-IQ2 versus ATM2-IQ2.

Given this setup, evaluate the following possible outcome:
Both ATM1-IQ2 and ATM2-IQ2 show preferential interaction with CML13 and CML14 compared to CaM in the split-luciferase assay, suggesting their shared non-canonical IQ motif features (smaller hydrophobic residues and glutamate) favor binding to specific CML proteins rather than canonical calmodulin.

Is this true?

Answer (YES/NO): NO